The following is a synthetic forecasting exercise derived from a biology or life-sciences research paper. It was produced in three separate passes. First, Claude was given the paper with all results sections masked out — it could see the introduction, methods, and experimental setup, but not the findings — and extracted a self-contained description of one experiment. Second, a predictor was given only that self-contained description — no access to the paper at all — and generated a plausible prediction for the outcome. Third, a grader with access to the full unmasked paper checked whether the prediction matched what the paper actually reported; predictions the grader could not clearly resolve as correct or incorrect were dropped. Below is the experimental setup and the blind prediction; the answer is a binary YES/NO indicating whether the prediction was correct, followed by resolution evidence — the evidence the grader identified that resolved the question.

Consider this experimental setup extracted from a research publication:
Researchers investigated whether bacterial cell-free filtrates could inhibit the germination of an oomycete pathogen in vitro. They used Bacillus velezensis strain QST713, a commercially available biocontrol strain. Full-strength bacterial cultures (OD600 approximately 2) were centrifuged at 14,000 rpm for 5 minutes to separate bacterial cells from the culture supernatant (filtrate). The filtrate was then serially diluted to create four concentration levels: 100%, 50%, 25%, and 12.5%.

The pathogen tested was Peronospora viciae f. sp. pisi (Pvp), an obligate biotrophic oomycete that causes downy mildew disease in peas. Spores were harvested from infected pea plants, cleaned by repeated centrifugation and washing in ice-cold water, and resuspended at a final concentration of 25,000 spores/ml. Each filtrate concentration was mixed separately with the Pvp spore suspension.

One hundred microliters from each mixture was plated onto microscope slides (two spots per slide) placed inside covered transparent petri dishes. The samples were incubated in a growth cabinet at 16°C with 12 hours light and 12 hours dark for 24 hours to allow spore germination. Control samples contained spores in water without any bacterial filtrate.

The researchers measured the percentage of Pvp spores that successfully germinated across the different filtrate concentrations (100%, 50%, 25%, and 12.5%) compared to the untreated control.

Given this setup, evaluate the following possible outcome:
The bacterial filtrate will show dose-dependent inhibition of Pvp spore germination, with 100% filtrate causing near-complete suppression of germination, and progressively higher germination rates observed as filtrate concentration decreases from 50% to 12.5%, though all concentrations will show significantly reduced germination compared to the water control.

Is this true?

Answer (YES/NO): NO